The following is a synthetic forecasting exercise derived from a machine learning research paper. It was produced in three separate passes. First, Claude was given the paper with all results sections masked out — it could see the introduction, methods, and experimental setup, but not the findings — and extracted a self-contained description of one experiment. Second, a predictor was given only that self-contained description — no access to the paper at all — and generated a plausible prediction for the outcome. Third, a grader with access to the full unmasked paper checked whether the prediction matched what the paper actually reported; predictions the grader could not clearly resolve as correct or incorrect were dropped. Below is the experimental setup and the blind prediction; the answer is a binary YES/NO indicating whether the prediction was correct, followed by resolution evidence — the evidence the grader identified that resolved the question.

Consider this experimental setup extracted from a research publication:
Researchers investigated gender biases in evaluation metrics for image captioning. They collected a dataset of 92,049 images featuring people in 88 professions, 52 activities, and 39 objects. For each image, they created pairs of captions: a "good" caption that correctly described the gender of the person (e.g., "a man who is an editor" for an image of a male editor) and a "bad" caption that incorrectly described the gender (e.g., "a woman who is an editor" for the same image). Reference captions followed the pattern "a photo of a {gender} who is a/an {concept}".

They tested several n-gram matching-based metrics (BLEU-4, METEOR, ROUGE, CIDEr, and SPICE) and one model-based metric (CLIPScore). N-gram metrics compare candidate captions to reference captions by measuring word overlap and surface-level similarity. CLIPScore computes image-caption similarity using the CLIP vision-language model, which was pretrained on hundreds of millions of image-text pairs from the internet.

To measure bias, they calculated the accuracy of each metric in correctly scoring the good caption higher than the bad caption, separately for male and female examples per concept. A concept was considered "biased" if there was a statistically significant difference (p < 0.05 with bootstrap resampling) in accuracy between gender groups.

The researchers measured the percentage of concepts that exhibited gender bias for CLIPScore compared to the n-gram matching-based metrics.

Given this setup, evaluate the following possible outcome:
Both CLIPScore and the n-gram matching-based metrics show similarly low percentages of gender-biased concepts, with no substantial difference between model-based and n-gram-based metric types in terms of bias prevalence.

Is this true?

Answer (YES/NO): NO